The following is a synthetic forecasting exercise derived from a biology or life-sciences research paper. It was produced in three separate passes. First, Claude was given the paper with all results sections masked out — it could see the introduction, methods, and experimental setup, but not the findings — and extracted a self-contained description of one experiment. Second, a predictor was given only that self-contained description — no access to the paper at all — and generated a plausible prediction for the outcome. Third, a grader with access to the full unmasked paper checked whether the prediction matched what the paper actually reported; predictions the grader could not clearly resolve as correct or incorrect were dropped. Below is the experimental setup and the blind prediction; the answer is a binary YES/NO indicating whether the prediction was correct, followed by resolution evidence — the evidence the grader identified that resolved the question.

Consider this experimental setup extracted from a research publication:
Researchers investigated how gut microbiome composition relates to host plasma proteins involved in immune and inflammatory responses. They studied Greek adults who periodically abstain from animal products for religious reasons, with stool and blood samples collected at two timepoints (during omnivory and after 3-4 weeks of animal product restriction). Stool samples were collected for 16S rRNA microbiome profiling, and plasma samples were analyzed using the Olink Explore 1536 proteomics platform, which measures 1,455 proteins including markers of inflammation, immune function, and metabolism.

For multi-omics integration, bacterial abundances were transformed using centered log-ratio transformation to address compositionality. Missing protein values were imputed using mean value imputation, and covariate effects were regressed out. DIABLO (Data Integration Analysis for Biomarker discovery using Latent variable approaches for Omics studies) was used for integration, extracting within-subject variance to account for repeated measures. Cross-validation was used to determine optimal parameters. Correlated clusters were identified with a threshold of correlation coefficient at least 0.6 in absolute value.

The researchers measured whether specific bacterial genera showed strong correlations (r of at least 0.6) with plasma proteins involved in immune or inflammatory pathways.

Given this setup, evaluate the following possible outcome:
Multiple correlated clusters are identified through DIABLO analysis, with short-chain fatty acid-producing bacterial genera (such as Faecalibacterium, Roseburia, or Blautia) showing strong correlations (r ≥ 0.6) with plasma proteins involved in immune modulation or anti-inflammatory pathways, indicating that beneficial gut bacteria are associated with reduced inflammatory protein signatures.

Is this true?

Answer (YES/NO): NO